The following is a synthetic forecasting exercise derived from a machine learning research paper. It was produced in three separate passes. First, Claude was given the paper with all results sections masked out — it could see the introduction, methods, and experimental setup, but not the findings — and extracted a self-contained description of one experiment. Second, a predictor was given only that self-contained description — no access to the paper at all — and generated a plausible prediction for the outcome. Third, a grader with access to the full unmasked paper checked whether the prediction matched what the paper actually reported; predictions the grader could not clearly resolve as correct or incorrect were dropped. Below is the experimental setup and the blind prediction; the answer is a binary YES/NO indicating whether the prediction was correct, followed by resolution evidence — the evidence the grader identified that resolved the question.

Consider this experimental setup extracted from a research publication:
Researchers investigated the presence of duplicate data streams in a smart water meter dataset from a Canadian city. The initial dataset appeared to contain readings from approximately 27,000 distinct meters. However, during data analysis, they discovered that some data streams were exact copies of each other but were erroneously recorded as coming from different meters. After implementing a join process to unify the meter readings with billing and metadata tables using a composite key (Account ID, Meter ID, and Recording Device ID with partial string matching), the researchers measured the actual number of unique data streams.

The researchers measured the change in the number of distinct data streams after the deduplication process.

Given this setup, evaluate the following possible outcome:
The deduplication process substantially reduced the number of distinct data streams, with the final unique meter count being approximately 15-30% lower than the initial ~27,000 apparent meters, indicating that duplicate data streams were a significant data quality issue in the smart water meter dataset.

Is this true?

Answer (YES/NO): NO